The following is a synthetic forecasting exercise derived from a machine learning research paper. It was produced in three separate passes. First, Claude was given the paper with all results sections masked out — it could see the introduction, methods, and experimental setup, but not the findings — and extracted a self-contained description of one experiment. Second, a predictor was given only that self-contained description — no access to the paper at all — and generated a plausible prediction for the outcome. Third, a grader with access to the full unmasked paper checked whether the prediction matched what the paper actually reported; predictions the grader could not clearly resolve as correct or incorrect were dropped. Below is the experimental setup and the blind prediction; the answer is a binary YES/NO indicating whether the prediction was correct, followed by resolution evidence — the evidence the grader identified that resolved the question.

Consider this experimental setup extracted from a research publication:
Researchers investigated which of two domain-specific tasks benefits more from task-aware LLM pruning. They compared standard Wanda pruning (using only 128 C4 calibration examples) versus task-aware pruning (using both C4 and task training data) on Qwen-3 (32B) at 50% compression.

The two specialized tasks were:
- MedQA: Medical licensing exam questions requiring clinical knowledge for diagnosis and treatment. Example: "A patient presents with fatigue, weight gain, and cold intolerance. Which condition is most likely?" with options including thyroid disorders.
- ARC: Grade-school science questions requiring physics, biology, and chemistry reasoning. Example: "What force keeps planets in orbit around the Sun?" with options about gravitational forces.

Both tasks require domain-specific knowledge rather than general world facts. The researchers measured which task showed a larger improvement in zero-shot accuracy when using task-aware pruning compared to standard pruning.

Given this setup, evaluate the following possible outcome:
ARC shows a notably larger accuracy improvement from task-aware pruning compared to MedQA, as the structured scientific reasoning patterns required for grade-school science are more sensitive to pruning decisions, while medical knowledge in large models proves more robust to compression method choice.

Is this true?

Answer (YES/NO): YES